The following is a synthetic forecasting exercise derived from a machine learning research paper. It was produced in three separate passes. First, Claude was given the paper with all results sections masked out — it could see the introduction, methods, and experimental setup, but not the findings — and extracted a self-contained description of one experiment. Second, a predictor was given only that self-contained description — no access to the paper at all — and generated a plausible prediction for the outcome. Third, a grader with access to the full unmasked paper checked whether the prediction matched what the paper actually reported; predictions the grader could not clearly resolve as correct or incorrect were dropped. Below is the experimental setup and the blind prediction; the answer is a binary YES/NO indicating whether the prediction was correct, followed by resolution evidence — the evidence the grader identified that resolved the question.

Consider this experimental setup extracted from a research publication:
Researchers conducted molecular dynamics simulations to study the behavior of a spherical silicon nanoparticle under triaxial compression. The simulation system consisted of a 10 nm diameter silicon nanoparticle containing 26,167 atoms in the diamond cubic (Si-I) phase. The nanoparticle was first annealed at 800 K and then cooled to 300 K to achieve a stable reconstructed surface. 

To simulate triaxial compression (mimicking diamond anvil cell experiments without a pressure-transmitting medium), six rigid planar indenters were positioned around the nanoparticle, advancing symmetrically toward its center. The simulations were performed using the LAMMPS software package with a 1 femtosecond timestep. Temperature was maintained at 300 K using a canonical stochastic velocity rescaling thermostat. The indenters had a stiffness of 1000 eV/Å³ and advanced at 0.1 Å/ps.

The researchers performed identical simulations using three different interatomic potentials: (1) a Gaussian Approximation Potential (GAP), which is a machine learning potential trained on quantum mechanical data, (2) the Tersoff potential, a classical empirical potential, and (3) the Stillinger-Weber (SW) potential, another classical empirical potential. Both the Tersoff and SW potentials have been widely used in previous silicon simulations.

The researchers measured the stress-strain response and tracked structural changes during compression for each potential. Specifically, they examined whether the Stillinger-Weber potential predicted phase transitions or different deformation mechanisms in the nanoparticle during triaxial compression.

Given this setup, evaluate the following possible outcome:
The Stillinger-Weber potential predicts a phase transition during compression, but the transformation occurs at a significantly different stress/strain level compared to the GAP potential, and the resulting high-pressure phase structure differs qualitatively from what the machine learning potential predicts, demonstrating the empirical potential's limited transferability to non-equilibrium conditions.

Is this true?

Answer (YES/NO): NO